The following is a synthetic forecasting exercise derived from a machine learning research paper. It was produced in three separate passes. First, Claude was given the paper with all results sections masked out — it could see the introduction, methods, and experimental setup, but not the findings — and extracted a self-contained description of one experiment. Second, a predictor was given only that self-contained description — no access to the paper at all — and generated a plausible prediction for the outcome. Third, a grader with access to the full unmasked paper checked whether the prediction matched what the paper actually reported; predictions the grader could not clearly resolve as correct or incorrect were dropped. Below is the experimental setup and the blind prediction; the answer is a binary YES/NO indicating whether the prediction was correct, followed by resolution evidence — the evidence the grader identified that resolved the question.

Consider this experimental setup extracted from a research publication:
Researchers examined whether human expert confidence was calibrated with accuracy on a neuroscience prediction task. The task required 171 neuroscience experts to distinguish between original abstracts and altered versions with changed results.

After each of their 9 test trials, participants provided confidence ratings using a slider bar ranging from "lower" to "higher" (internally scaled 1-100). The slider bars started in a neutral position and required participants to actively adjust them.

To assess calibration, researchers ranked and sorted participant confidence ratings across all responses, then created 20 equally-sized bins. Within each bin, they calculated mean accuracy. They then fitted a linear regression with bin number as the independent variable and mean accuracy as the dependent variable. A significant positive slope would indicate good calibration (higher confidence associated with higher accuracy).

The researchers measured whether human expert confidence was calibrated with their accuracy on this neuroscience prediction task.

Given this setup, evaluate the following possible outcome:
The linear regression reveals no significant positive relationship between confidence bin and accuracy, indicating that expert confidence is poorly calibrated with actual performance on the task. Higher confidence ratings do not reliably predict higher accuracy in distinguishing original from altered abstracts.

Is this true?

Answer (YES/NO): NO